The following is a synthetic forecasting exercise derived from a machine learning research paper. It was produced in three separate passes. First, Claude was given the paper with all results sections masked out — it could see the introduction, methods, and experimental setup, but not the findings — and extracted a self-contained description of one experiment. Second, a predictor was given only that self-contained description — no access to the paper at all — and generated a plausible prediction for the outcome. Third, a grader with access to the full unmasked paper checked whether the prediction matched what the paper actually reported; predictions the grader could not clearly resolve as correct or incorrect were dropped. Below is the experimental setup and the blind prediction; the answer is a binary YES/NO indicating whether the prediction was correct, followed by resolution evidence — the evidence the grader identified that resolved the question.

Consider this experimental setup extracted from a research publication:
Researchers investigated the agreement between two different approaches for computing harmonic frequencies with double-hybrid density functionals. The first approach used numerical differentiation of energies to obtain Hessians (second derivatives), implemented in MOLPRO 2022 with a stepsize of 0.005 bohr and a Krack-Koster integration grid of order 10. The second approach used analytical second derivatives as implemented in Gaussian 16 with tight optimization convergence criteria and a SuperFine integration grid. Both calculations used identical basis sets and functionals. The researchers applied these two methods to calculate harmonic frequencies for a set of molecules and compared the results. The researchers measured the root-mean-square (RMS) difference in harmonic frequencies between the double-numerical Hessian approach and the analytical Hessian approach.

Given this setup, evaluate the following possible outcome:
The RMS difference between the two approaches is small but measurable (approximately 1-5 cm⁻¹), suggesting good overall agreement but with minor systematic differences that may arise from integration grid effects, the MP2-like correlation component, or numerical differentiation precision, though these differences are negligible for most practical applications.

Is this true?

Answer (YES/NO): NO